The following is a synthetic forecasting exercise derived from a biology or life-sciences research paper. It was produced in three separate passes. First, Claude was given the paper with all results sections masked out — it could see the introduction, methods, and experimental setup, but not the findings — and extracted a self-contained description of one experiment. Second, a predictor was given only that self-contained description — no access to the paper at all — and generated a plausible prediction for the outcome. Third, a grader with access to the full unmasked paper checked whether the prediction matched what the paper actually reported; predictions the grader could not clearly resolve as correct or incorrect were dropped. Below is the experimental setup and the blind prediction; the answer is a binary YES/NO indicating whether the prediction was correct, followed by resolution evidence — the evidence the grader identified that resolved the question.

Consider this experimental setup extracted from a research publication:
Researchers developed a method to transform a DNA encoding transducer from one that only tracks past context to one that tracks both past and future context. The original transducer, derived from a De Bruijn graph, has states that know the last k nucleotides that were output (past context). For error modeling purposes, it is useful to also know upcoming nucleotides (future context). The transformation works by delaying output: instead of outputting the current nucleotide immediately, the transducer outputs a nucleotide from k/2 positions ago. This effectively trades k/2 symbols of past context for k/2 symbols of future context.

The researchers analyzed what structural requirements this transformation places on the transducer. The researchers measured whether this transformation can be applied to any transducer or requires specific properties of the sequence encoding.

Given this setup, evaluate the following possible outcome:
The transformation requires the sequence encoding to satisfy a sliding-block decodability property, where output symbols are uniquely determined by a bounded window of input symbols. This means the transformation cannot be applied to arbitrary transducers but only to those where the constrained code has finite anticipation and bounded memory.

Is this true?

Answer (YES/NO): NO